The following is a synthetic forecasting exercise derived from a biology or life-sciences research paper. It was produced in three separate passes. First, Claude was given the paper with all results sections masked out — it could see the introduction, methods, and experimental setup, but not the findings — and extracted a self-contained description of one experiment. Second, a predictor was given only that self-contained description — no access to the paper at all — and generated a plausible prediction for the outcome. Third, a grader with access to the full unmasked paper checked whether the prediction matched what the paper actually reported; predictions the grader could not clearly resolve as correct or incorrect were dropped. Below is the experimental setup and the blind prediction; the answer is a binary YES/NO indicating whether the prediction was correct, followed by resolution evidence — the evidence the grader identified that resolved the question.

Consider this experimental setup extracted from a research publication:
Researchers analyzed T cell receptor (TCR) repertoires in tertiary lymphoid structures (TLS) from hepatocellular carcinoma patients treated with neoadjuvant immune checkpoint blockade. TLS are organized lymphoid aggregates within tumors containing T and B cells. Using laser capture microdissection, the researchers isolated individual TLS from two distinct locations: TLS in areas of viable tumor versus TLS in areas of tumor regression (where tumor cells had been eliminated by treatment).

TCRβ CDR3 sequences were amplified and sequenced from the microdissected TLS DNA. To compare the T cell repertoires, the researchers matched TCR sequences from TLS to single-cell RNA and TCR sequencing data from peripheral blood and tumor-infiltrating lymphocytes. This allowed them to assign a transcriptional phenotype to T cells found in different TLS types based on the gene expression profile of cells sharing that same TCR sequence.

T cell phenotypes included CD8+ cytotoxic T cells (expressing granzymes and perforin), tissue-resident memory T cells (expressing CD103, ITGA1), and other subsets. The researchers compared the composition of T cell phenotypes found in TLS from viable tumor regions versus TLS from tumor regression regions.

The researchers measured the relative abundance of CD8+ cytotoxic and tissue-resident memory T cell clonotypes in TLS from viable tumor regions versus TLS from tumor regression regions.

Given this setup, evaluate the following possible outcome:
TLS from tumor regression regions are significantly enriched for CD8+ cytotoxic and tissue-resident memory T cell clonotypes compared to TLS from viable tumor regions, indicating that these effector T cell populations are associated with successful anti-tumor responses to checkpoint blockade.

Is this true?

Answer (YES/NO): YES